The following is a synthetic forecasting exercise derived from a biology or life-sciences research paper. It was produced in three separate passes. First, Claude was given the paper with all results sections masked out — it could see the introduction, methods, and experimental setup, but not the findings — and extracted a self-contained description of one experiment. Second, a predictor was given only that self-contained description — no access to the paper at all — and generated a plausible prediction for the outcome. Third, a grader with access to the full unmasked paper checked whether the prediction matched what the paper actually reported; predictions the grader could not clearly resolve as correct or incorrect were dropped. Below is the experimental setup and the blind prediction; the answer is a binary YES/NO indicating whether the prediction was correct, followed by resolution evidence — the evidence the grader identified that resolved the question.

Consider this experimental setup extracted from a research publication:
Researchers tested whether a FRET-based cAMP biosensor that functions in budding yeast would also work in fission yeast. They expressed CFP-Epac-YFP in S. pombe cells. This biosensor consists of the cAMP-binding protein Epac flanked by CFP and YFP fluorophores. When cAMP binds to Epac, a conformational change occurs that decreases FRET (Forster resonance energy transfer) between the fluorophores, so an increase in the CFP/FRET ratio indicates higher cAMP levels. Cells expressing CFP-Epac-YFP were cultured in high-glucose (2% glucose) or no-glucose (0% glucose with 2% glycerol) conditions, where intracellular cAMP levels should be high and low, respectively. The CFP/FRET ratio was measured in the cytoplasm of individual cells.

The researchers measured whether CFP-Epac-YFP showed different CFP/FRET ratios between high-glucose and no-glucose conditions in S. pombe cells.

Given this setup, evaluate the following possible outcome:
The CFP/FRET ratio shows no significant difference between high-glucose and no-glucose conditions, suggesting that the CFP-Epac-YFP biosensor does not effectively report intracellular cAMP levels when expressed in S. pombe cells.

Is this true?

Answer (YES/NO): YES